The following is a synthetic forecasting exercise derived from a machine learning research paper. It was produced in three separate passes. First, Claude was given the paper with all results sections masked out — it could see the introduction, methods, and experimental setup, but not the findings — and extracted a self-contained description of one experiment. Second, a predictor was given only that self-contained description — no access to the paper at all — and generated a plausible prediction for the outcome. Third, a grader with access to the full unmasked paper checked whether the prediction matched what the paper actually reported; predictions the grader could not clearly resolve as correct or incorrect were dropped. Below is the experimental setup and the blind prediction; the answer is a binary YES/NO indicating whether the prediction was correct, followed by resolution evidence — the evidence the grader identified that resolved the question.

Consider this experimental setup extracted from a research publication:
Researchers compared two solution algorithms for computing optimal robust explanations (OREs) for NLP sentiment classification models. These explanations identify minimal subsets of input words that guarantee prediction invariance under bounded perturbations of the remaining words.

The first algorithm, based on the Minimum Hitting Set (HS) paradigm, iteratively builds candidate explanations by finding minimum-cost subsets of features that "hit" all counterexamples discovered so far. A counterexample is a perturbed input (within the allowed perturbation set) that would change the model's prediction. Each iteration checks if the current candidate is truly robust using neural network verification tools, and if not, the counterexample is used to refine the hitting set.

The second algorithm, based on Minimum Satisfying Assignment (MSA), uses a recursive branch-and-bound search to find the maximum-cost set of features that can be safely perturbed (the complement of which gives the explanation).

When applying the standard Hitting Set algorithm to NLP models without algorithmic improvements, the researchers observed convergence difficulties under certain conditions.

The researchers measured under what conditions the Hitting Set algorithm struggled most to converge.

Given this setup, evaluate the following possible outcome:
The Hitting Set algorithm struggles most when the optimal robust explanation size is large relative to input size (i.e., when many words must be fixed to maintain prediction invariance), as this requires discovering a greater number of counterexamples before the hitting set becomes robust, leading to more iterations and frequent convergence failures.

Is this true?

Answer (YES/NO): NO